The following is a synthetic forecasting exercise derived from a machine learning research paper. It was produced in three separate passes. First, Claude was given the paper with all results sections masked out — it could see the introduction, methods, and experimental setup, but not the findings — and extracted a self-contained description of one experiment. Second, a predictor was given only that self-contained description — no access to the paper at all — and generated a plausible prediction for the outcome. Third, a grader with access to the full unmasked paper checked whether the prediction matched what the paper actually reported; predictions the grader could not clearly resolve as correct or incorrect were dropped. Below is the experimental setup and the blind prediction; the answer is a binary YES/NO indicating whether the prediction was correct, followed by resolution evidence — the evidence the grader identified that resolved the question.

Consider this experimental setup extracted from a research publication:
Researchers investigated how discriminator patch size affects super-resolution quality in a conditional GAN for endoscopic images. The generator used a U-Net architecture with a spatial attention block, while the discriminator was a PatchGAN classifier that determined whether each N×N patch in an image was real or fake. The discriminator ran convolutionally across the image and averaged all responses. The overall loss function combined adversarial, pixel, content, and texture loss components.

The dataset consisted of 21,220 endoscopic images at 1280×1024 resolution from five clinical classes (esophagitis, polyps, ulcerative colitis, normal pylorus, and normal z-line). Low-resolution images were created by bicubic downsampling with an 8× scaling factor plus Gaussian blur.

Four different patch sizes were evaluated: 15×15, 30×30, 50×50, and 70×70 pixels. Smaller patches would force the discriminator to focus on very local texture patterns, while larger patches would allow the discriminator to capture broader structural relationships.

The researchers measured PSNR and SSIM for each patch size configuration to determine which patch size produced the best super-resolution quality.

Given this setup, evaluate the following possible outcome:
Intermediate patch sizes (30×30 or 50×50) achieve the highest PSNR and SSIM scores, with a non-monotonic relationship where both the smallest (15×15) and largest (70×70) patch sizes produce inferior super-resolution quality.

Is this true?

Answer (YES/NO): NO